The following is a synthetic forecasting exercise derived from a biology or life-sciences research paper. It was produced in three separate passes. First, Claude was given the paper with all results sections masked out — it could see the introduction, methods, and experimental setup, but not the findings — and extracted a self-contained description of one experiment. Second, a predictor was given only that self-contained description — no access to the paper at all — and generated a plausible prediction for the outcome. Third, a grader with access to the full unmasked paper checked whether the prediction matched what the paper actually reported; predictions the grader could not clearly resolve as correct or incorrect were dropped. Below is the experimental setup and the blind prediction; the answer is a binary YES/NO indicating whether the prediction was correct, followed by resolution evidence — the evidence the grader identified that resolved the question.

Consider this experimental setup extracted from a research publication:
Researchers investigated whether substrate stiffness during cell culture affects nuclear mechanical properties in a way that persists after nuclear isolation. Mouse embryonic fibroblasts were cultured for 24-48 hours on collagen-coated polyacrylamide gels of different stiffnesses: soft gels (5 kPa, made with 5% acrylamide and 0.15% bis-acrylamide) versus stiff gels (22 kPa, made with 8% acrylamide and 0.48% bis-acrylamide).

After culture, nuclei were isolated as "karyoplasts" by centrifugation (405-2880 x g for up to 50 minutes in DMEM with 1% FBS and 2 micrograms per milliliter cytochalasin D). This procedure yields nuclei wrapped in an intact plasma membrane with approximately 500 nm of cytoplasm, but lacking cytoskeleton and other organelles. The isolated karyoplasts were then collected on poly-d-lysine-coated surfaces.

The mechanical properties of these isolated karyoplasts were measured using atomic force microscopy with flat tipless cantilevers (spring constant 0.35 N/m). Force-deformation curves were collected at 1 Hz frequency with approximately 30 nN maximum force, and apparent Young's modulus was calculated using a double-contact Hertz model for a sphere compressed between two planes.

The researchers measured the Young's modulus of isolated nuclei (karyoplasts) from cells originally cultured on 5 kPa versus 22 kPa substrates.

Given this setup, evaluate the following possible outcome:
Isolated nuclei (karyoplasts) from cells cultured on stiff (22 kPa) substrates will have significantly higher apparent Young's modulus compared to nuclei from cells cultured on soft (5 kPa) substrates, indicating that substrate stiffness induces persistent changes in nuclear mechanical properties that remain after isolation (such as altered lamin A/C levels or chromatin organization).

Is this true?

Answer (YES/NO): YES